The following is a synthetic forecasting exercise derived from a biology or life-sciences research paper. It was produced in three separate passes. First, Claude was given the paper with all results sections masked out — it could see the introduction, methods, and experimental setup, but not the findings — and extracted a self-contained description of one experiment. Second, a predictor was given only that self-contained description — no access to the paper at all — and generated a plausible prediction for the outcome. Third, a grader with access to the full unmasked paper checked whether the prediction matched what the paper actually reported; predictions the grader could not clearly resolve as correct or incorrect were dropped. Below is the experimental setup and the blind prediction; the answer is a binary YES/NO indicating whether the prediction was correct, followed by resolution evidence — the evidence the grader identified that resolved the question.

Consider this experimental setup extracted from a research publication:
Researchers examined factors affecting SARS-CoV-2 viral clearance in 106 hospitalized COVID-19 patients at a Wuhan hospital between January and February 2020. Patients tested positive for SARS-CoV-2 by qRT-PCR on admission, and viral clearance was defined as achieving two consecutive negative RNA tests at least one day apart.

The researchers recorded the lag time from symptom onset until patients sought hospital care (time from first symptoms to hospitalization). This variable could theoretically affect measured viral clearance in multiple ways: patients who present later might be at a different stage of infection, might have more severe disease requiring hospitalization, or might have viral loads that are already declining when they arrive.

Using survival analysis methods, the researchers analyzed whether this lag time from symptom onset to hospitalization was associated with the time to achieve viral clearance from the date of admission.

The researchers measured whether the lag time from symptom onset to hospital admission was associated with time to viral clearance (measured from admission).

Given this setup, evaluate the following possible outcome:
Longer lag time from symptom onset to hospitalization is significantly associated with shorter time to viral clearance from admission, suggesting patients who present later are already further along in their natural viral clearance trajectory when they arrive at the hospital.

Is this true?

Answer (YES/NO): NO